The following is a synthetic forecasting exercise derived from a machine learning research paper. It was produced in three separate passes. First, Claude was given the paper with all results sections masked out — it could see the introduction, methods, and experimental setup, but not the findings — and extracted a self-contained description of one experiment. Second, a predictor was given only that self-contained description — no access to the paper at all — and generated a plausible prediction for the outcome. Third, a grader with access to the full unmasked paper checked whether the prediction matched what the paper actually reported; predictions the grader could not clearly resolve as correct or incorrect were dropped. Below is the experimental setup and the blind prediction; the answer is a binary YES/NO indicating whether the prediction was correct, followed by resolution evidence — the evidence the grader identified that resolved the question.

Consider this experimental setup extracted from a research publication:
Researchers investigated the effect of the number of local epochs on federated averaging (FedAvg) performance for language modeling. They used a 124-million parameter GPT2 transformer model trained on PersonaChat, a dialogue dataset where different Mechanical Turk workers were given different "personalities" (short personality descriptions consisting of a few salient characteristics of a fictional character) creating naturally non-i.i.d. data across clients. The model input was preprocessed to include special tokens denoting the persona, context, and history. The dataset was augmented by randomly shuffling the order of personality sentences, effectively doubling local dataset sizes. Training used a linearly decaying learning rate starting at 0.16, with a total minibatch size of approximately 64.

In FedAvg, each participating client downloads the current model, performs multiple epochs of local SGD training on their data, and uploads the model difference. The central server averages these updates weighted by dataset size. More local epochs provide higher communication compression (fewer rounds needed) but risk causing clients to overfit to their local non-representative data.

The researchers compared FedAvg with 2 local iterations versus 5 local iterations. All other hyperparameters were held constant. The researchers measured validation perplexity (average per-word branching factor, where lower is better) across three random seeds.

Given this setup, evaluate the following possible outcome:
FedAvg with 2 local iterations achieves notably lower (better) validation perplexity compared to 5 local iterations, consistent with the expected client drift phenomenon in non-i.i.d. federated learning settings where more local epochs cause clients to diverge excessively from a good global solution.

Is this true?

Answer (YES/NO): YES